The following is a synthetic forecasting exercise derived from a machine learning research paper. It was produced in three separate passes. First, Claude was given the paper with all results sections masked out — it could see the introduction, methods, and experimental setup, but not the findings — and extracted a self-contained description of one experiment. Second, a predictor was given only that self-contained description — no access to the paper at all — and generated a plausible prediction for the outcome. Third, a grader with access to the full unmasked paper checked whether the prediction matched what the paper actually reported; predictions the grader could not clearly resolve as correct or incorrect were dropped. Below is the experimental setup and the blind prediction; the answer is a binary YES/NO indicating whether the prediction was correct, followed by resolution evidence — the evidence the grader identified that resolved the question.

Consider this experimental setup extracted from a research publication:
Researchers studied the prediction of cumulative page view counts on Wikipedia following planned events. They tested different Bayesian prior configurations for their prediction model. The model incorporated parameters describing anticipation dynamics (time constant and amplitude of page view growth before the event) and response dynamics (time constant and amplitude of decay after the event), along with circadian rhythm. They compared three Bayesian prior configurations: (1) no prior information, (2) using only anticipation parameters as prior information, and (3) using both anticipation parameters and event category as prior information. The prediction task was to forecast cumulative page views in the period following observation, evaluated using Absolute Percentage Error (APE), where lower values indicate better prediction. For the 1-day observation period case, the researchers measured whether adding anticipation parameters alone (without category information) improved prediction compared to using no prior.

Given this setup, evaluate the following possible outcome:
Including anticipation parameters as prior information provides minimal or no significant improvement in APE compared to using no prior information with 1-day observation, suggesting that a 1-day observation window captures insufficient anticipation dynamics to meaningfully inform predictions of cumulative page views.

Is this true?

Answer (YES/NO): YES